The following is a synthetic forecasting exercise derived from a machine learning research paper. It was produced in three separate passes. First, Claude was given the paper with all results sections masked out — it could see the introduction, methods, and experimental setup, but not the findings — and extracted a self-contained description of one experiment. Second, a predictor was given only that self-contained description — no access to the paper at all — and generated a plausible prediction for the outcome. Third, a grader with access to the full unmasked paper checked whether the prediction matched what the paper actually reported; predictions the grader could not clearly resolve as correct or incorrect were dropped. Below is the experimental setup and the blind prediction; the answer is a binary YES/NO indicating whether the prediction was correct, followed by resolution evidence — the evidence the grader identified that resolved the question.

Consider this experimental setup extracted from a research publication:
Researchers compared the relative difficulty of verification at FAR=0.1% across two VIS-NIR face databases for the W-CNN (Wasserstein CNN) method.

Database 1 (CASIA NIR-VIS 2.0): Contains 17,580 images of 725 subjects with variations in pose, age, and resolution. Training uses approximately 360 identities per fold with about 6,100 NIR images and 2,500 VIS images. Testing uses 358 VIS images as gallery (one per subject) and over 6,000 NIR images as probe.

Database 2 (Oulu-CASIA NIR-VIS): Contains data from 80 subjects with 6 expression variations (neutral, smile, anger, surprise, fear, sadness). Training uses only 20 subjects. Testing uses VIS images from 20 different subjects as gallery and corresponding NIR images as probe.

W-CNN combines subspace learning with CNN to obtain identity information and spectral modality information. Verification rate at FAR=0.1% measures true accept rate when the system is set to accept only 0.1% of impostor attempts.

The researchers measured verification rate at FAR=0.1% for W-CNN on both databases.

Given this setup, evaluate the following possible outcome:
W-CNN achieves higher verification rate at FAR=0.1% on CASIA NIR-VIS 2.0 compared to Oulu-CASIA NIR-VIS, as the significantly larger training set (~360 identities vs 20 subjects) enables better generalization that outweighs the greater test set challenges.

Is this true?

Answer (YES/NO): YES